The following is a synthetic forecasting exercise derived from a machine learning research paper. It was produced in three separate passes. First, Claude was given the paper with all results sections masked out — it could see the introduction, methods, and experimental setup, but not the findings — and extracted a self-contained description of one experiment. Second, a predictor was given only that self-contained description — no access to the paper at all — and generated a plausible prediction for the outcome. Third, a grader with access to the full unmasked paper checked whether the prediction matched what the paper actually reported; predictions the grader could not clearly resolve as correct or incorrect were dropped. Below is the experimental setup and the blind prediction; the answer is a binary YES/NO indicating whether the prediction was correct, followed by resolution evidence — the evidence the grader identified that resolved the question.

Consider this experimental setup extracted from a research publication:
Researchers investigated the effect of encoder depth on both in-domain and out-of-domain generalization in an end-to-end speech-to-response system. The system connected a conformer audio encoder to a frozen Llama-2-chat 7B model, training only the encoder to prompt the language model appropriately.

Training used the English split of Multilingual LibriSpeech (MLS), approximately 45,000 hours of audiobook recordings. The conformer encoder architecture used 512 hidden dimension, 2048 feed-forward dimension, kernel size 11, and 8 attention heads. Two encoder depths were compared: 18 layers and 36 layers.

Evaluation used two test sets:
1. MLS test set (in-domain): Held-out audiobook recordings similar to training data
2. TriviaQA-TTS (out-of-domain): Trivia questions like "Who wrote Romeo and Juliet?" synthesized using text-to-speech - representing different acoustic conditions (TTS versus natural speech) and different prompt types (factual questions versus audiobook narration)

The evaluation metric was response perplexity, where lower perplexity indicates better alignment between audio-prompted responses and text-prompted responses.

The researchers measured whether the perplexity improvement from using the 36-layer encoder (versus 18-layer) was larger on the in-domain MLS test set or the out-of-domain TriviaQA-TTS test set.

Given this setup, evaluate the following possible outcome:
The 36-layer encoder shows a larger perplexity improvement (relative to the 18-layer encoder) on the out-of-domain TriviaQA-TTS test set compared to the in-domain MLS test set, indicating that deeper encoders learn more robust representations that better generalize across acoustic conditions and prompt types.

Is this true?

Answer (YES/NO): YES